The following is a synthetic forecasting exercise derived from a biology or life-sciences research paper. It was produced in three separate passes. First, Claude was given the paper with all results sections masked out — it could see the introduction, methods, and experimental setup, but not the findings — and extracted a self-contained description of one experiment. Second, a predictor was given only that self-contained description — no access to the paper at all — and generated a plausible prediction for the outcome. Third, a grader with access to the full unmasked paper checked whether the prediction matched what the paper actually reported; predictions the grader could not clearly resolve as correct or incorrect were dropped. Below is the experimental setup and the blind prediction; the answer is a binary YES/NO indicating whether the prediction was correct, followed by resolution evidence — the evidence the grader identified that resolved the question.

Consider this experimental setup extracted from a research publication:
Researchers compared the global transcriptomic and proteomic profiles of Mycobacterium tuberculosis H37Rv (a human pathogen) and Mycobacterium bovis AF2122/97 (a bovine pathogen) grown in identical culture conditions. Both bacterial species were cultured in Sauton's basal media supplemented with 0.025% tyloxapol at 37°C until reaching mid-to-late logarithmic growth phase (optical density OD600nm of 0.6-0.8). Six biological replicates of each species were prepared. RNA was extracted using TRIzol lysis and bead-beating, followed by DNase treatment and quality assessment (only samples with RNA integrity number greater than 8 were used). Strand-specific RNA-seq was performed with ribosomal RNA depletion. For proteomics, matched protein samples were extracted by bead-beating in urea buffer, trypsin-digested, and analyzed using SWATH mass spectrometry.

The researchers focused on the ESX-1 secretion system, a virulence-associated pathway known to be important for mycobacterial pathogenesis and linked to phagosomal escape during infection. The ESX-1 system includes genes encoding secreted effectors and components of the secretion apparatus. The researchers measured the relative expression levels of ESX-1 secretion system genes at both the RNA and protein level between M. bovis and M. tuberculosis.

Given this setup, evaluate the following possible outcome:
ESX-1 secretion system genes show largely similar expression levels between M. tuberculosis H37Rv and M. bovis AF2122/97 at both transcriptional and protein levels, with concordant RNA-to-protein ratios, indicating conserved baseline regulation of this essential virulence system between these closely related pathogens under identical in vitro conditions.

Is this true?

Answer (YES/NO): NO